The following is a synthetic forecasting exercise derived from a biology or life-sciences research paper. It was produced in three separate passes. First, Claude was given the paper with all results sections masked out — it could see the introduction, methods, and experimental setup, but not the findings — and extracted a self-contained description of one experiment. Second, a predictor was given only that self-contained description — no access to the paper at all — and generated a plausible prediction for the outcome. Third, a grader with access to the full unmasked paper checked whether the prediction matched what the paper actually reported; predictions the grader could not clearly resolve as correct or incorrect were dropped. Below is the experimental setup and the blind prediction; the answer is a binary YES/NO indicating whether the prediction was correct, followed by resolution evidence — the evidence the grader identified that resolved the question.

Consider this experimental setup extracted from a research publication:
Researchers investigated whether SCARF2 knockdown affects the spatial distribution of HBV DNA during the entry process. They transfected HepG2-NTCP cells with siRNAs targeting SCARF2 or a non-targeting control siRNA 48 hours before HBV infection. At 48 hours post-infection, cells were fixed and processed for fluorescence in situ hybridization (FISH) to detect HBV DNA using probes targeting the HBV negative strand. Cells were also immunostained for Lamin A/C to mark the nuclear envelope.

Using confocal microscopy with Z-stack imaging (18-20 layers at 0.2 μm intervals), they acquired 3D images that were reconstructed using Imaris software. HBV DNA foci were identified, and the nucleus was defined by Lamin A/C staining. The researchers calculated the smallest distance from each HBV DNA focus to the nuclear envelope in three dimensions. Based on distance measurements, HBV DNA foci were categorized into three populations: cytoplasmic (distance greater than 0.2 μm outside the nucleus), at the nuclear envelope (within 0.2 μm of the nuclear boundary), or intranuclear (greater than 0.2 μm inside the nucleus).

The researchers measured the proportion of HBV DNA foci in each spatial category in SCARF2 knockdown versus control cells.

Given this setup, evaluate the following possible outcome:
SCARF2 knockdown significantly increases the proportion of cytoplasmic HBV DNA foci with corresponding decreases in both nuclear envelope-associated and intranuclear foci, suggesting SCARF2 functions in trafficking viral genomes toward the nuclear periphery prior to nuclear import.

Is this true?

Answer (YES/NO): NO